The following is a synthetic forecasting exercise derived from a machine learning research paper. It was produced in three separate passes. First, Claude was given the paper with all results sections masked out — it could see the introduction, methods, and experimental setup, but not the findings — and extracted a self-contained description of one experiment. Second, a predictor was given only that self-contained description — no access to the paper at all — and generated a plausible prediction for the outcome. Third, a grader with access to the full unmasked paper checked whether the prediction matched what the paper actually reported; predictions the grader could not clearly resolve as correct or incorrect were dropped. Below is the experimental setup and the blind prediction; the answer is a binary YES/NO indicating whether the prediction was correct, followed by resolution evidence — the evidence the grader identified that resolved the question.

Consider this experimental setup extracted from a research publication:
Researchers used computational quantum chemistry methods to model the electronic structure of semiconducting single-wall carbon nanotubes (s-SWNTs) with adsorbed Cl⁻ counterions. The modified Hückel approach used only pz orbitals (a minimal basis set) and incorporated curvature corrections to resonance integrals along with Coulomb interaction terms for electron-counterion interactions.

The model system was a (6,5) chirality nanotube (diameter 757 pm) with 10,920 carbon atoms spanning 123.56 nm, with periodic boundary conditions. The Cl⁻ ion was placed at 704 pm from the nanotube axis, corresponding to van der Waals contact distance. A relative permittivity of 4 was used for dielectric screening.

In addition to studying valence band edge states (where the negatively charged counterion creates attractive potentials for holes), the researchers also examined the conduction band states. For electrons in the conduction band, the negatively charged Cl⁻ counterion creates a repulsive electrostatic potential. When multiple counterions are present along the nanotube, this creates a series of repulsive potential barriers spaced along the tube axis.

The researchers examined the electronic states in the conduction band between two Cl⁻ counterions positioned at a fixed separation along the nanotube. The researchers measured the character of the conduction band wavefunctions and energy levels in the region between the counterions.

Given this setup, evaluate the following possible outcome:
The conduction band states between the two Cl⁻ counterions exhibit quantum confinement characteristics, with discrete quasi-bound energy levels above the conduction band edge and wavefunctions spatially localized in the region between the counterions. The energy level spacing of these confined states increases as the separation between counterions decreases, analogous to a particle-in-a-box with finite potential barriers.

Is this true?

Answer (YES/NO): YES